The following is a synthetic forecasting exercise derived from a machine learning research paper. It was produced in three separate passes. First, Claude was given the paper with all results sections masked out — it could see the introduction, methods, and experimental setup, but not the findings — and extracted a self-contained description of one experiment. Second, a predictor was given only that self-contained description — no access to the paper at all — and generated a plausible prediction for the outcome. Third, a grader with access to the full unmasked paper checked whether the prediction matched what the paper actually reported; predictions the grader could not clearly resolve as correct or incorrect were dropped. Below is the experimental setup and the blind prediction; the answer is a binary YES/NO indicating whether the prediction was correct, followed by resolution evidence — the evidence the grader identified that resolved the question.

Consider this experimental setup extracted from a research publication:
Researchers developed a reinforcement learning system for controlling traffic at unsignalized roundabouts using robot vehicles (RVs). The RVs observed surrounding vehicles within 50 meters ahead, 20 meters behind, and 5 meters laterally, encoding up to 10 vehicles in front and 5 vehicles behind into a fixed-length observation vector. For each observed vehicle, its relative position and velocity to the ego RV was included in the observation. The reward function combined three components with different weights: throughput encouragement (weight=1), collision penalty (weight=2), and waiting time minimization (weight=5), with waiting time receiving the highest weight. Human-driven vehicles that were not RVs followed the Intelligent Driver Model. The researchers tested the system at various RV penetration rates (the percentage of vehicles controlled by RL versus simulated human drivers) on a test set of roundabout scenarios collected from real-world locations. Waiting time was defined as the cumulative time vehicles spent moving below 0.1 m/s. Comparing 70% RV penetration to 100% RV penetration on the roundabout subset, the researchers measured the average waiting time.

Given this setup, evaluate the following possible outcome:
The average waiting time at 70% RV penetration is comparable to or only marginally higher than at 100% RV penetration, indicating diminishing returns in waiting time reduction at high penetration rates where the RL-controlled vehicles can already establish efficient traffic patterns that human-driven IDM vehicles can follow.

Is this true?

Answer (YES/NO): NO